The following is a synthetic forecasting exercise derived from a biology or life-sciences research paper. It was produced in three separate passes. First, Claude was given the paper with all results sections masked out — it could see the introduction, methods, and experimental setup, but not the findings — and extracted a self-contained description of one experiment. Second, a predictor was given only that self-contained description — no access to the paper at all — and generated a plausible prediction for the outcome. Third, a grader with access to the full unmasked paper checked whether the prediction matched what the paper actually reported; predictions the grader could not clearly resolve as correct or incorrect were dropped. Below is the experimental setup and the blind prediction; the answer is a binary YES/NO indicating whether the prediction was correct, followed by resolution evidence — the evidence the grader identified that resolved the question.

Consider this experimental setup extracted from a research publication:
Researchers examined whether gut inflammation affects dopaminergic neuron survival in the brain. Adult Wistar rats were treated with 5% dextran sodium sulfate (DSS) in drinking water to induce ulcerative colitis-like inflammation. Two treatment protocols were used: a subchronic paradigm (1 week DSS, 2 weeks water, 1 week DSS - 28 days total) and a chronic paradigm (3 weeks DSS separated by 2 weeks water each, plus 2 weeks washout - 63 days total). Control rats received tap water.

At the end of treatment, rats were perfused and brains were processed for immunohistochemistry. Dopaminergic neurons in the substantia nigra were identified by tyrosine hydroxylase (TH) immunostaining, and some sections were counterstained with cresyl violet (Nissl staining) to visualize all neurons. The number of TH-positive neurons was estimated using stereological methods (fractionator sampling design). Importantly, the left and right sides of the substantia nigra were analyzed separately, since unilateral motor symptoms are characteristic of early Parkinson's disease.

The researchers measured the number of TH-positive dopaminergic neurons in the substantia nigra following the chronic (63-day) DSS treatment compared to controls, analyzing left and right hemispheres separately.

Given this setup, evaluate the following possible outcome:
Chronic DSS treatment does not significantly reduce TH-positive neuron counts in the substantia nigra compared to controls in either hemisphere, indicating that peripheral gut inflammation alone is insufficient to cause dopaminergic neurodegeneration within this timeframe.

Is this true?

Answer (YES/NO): NO